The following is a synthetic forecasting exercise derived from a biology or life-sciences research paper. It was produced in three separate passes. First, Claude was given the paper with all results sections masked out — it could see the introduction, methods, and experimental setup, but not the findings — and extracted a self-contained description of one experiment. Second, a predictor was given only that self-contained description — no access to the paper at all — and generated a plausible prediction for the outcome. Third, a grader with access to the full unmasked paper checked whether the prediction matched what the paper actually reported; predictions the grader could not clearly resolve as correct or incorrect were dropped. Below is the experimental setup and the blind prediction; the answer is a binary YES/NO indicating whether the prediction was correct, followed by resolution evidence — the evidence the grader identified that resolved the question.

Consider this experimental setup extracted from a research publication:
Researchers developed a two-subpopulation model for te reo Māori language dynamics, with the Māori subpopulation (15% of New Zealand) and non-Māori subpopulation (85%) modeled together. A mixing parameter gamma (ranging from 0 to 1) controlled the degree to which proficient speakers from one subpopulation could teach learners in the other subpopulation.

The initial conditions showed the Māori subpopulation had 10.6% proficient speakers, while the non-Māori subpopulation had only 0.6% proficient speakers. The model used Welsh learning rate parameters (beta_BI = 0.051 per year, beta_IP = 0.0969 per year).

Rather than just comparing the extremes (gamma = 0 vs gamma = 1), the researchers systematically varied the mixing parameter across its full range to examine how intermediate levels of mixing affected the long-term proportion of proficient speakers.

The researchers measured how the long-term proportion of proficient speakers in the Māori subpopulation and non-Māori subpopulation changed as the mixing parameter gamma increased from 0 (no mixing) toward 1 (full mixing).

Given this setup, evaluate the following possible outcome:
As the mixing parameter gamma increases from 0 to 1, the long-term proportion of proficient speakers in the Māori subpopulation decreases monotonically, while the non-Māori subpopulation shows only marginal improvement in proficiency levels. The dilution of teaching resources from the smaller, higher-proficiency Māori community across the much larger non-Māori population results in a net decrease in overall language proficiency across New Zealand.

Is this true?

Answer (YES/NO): YES